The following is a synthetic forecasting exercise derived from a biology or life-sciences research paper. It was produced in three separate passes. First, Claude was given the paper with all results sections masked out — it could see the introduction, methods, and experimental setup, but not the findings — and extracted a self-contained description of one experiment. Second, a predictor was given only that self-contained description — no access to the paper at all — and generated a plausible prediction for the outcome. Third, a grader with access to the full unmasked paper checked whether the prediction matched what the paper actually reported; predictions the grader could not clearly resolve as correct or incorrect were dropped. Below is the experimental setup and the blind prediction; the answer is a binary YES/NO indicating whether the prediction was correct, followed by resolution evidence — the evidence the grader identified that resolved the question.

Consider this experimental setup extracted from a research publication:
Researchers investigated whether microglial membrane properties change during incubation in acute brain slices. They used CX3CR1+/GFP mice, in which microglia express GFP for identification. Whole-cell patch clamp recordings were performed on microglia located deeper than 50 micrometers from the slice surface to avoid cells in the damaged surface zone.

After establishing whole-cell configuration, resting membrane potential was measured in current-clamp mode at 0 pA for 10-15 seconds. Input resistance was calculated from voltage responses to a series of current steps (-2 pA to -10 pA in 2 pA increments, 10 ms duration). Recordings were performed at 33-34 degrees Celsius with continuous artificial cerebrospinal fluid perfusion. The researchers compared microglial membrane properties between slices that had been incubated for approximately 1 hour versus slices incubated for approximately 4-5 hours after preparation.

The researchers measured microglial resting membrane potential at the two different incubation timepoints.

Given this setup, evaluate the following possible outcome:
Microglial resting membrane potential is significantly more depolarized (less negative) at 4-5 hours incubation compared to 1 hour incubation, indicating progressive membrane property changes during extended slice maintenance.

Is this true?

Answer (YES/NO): YES